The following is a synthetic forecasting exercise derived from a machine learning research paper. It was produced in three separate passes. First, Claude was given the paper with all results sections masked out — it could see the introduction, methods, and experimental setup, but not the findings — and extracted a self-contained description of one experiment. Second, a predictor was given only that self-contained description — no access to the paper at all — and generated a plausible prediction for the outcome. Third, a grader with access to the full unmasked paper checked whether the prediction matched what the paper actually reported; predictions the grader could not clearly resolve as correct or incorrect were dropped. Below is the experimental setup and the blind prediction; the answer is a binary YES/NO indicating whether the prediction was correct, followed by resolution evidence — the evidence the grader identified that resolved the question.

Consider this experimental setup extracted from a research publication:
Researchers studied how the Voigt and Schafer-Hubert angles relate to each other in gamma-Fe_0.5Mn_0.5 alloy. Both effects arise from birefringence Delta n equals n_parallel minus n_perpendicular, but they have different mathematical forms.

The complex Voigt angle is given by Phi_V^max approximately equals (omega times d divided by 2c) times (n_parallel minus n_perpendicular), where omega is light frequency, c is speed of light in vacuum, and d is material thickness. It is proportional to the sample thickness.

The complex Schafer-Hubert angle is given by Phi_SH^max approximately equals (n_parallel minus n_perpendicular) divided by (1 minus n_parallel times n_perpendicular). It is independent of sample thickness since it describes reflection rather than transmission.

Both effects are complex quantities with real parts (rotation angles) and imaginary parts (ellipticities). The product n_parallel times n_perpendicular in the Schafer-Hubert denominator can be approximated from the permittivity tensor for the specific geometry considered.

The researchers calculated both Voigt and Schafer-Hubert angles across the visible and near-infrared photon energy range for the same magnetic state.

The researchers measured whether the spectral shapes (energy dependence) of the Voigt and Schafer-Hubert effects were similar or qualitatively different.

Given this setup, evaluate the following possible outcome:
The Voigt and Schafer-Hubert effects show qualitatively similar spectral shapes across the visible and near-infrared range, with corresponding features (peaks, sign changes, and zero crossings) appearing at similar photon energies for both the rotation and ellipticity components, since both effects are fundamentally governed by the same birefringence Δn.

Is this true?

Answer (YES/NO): YES